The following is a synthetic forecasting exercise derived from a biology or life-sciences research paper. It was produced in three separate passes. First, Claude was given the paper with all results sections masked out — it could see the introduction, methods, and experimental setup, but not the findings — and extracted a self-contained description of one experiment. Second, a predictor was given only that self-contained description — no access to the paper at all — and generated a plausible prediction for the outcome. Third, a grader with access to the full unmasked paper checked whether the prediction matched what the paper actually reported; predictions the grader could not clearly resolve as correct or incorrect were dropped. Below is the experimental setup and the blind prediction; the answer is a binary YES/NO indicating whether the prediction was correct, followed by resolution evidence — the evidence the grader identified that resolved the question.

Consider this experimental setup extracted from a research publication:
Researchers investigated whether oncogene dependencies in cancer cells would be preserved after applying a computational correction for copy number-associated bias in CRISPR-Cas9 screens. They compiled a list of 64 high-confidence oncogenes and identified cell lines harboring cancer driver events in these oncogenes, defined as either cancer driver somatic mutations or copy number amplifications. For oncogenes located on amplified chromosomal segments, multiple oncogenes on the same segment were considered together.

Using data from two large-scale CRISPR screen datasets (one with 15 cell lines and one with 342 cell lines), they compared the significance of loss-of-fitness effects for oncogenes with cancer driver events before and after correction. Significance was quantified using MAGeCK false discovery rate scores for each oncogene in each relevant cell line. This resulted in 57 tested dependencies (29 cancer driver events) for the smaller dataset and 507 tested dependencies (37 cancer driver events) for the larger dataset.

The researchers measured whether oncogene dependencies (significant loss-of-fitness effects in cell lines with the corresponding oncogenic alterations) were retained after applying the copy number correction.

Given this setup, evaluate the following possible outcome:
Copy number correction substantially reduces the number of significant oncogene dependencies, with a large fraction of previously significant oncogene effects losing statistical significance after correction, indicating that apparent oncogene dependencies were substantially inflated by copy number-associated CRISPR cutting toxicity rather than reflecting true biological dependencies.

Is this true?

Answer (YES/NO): NO